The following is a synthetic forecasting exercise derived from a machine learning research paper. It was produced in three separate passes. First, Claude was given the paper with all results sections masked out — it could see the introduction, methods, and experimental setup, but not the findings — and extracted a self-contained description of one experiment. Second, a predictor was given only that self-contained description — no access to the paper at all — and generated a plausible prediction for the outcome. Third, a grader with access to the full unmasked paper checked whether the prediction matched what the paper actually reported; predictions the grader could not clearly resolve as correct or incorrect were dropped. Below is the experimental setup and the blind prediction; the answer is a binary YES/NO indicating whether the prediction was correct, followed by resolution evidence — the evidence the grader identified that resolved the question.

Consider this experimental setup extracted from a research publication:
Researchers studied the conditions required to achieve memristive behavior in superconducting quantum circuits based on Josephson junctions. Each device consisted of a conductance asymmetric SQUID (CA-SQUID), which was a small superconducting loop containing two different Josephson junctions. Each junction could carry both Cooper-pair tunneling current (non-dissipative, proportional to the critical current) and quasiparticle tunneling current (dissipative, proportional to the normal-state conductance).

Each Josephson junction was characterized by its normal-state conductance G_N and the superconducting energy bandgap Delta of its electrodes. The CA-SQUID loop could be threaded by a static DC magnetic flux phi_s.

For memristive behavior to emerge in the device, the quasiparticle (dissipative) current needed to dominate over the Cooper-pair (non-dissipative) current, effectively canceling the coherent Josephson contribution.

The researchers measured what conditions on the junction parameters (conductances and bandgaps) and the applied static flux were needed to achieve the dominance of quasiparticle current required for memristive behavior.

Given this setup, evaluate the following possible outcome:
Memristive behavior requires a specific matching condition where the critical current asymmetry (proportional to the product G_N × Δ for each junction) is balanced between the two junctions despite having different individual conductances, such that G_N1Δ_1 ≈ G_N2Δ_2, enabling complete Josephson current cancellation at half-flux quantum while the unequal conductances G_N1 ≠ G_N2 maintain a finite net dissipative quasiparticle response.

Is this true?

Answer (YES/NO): NO